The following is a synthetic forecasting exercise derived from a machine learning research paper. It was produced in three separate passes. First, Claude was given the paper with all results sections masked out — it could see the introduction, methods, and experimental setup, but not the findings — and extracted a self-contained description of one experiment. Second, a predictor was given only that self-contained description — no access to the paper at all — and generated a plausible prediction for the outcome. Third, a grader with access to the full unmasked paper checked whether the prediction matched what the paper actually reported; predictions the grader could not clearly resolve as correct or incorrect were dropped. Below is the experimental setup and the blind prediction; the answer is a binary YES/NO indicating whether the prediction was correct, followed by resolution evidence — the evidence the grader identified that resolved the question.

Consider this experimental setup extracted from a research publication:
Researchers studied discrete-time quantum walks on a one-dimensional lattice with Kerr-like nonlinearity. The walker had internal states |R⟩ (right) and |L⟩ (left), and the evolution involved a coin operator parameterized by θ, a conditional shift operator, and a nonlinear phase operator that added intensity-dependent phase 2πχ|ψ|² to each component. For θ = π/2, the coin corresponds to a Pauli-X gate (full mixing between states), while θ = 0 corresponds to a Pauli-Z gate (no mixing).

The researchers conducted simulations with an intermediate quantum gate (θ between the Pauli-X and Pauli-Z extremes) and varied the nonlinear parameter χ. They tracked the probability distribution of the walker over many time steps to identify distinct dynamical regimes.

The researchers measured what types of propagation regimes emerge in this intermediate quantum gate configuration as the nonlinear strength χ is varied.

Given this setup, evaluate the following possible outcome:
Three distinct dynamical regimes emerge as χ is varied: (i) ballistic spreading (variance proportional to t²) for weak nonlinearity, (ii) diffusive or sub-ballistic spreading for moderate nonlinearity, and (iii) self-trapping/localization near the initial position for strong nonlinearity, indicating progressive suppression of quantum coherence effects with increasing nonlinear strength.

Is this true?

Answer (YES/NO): NO